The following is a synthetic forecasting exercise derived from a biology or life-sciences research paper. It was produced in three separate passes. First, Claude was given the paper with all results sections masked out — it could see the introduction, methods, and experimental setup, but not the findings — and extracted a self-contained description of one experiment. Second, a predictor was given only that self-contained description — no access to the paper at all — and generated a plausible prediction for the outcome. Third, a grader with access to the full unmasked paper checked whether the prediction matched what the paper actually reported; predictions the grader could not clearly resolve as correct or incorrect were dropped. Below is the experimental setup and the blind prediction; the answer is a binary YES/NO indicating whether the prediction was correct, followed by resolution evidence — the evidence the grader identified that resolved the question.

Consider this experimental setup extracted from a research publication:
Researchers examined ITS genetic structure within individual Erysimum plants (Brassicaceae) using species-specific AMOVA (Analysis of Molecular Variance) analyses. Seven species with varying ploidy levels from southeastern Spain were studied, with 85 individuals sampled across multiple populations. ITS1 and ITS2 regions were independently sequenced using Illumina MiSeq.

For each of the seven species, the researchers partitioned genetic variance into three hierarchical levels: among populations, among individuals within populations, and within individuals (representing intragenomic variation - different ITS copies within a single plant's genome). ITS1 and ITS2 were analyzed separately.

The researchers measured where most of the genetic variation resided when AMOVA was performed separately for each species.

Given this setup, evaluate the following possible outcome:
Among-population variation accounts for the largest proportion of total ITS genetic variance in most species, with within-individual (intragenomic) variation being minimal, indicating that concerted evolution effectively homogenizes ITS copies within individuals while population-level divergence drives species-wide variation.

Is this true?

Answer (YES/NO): NO